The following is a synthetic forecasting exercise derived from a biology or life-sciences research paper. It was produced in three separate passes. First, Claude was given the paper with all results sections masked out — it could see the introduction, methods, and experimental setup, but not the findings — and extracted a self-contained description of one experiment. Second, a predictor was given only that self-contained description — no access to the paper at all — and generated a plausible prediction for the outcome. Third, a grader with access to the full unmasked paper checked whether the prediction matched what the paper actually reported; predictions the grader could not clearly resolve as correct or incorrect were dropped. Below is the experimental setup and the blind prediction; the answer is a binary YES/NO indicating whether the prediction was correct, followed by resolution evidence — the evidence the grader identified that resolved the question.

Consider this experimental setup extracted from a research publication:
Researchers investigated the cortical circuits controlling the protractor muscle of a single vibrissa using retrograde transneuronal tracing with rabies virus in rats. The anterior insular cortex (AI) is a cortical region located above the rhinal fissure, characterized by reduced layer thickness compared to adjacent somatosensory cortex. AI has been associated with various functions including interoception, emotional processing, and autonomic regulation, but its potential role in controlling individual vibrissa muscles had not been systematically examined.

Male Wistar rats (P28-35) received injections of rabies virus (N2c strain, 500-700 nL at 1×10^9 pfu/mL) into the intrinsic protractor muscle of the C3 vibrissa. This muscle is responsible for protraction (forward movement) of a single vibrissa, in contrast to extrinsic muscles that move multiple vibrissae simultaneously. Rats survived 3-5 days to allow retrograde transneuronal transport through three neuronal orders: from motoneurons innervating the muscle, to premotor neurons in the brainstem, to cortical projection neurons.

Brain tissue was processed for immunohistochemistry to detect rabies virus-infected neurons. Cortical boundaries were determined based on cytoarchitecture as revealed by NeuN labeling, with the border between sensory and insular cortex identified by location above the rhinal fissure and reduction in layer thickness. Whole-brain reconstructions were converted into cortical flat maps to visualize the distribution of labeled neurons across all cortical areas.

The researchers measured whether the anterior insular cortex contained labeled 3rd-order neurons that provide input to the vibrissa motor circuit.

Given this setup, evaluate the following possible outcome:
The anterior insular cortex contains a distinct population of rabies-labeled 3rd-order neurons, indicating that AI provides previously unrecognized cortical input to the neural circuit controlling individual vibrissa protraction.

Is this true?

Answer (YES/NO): YES